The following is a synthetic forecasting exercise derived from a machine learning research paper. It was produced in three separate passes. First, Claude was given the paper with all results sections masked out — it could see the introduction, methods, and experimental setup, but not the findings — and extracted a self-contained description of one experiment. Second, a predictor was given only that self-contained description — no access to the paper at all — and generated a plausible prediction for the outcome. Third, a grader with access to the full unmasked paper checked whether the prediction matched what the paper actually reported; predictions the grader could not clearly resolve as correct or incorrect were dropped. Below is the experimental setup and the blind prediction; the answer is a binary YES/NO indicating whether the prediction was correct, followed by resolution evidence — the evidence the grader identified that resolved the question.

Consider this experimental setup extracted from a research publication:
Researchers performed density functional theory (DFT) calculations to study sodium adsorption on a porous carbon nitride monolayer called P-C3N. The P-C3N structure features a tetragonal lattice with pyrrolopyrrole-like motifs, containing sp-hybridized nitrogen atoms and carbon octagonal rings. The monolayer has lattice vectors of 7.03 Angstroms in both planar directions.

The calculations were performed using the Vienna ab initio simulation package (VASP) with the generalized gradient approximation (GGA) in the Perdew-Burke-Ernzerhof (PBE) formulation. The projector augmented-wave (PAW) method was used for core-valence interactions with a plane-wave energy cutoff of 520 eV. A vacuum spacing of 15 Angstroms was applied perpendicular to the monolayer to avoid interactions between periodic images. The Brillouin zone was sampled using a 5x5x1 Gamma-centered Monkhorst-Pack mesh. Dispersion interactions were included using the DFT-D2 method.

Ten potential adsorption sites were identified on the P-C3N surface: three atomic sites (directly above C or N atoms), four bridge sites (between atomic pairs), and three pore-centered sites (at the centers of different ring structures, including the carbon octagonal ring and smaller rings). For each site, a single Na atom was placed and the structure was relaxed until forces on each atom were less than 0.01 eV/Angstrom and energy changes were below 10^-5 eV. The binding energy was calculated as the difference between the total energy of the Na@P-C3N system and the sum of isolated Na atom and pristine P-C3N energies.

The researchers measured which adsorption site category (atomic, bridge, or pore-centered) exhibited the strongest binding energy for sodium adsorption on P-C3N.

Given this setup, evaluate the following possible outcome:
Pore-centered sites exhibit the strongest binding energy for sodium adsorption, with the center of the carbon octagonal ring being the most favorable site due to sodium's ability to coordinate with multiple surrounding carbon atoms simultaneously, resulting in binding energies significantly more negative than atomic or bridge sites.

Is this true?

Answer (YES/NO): NO